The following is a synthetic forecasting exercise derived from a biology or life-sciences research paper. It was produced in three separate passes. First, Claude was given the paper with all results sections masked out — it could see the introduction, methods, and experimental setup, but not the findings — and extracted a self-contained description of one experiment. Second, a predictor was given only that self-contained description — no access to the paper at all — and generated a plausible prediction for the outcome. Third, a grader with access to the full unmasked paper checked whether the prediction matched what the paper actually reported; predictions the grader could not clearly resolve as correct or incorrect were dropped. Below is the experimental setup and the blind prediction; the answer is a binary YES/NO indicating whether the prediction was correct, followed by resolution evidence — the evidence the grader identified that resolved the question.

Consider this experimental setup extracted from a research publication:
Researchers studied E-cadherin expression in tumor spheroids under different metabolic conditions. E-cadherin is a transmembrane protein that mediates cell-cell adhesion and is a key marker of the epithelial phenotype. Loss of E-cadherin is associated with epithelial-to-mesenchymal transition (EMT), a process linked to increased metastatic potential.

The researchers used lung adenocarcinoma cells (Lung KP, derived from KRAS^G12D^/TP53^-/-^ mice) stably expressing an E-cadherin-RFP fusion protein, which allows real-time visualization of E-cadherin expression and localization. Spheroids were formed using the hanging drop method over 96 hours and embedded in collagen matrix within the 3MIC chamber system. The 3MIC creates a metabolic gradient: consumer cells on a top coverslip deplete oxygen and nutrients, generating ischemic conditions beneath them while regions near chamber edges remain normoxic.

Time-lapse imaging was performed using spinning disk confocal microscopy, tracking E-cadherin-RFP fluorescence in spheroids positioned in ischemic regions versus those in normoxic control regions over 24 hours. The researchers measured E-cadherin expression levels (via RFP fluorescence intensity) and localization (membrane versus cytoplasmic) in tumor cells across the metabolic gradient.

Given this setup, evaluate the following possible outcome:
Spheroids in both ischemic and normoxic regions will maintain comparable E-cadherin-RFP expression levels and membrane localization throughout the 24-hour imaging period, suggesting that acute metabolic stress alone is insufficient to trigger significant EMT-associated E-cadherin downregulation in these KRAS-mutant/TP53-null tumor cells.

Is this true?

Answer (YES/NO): NO